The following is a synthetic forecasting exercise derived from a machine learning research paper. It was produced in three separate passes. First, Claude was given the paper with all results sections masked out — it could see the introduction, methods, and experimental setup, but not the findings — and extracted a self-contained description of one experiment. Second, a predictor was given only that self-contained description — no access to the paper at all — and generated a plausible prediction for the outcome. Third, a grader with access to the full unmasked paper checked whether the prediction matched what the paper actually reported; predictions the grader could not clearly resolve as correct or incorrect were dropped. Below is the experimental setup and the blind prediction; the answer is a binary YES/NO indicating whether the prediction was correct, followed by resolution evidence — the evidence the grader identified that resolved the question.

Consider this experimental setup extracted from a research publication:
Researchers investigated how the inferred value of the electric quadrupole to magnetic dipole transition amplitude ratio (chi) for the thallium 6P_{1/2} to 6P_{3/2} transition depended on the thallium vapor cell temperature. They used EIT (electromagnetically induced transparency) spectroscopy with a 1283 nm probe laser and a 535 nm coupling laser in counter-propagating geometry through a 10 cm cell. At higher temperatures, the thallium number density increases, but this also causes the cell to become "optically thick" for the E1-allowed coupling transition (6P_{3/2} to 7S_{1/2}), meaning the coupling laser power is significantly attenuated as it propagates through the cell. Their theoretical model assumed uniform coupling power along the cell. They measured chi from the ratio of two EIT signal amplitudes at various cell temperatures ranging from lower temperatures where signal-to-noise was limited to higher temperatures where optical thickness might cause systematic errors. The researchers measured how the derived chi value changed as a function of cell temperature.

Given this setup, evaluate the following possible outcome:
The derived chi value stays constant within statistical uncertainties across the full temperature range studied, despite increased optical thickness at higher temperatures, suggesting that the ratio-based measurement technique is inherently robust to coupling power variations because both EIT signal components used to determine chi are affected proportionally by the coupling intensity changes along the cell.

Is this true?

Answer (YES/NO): NO